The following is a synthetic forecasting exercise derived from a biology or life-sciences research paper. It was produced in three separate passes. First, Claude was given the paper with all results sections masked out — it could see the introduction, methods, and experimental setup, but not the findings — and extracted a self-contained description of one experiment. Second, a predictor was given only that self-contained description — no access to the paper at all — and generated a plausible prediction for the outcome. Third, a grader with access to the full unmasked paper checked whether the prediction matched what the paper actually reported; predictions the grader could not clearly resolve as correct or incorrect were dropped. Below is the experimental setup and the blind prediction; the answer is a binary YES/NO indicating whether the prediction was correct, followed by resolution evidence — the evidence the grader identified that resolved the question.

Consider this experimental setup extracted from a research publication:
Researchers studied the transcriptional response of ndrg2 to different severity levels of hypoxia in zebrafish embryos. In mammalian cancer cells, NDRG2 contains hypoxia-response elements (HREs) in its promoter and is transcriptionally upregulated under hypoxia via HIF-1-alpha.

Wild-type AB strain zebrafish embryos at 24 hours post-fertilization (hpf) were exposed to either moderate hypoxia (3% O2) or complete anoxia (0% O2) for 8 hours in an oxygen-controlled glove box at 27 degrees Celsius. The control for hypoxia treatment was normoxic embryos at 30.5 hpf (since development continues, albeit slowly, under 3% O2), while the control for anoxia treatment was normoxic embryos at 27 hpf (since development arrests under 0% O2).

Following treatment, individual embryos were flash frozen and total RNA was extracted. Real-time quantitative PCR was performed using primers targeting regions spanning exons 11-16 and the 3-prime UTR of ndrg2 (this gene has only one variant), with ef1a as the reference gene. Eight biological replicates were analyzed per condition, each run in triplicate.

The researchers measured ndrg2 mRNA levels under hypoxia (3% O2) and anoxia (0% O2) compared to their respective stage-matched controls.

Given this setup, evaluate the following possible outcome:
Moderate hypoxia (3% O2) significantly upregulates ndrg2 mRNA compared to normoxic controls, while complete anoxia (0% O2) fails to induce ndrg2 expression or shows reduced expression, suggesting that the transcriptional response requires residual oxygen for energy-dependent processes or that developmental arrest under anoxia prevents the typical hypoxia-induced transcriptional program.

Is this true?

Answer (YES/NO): NO